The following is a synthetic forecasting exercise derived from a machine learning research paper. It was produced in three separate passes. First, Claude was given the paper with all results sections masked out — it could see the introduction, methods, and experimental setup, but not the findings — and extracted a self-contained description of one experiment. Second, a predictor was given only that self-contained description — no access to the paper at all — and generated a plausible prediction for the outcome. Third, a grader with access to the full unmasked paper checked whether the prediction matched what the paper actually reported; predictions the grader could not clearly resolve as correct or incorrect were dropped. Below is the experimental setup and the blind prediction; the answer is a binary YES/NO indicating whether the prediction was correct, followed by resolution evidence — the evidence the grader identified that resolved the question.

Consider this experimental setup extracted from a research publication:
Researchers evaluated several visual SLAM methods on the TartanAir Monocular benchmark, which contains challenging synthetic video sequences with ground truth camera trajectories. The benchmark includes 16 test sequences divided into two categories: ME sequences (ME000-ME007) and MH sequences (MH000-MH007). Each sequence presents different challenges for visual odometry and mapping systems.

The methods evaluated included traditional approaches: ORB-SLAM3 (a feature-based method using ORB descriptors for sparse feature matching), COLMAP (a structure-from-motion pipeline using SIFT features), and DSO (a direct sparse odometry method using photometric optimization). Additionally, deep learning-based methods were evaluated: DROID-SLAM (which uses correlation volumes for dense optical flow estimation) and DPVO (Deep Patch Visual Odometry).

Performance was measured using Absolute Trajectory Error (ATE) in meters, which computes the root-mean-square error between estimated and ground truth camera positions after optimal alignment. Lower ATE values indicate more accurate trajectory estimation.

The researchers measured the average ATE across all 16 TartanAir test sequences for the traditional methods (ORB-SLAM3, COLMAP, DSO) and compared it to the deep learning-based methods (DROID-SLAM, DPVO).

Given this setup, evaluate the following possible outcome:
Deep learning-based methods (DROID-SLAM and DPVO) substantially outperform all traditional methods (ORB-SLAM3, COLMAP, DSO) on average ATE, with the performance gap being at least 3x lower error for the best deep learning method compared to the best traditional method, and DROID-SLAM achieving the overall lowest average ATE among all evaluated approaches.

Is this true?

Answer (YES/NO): NO